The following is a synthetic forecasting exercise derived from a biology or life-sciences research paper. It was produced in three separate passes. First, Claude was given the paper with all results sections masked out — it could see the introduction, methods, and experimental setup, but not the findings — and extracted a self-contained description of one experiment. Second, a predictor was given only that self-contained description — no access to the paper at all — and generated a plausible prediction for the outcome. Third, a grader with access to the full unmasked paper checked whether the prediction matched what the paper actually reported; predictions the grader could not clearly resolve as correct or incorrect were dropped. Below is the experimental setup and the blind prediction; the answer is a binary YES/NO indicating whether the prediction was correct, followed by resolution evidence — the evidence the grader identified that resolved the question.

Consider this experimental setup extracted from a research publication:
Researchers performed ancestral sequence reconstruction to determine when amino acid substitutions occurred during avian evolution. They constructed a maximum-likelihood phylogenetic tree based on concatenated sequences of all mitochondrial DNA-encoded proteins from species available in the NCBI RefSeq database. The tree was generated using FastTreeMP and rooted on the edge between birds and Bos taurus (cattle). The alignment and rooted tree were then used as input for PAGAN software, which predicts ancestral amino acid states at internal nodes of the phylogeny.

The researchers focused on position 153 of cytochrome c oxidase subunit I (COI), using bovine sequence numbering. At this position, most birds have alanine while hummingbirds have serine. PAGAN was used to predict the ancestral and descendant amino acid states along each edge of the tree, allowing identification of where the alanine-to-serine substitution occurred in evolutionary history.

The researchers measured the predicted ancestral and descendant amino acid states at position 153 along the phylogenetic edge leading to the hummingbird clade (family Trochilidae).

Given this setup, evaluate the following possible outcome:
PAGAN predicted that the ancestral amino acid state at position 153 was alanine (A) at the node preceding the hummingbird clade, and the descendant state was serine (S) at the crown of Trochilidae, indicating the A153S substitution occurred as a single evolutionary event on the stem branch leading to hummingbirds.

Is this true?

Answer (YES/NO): YES